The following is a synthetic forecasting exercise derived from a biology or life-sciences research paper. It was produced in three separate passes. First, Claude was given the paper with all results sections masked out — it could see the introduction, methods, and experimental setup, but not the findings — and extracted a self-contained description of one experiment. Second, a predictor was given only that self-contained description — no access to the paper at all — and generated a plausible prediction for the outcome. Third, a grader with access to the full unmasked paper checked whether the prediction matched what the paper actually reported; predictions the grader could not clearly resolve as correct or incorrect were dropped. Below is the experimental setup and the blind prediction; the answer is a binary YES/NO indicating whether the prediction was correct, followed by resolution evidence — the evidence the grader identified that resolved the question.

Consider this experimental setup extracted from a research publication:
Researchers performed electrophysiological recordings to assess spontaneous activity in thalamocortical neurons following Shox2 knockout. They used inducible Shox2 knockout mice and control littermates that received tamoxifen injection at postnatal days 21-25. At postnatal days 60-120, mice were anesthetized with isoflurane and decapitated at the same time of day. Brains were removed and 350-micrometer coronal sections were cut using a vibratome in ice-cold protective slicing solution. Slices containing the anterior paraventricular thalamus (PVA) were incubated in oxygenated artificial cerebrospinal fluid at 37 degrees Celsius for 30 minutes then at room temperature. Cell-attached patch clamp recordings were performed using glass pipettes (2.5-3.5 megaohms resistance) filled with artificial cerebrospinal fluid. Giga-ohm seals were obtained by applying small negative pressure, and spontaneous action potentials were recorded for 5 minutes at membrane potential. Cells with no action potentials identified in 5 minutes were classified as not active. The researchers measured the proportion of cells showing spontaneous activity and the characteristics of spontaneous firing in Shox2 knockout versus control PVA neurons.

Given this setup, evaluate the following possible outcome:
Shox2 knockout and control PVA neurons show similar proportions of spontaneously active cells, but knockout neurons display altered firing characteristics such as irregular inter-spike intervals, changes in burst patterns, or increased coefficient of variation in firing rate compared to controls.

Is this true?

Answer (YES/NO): NO